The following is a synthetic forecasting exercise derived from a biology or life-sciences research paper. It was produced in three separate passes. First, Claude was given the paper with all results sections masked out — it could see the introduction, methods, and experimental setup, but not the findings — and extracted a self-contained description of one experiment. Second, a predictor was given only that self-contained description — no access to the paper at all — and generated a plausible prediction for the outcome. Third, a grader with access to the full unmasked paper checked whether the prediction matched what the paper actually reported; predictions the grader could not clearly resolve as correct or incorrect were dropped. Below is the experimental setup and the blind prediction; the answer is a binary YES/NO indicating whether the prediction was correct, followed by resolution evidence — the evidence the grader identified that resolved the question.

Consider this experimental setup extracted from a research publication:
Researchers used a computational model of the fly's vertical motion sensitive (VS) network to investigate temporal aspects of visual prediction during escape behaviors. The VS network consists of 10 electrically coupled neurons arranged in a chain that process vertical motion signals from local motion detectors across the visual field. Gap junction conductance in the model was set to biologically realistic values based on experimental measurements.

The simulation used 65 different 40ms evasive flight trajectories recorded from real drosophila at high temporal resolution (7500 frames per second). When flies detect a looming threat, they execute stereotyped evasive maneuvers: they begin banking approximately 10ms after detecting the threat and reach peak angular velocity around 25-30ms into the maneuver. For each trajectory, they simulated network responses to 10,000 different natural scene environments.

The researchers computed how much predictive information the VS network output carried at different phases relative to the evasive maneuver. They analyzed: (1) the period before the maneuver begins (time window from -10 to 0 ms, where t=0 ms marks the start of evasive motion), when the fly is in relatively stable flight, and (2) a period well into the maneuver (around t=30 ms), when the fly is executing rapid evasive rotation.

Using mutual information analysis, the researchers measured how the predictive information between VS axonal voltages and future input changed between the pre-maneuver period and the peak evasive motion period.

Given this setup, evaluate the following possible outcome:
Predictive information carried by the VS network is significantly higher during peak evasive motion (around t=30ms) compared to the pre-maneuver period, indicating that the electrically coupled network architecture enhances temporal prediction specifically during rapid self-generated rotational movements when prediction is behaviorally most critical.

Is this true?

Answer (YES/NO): NO